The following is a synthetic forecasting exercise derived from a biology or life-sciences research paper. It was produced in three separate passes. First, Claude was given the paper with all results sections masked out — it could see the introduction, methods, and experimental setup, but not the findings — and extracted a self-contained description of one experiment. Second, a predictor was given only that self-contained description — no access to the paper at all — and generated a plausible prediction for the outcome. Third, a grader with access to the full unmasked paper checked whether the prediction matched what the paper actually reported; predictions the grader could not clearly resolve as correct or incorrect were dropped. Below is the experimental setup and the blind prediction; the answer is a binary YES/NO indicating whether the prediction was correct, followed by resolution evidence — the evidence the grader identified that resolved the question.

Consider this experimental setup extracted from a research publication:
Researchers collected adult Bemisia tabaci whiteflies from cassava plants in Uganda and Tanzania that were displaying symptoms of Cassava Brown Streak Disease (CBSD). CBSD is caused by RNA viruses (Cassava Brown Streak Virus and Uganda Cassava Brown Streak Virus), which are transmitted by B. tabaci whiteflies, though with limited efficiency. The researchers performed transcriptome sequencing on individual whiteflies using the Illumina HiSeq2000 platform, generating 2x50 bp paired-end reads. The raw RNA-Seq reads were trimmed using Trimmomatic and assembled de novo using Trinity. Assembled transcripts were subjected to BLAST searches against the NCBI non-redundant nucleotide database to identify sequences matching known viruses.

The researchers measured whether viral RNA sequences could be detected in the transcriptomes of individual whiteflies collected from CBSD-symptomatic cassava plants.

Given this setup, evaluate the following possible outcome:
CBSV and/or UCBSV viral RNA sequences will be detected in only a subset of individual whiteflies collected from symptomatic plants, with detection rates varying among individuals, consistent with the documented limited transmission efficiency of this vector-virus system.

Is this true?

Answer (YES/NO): NO